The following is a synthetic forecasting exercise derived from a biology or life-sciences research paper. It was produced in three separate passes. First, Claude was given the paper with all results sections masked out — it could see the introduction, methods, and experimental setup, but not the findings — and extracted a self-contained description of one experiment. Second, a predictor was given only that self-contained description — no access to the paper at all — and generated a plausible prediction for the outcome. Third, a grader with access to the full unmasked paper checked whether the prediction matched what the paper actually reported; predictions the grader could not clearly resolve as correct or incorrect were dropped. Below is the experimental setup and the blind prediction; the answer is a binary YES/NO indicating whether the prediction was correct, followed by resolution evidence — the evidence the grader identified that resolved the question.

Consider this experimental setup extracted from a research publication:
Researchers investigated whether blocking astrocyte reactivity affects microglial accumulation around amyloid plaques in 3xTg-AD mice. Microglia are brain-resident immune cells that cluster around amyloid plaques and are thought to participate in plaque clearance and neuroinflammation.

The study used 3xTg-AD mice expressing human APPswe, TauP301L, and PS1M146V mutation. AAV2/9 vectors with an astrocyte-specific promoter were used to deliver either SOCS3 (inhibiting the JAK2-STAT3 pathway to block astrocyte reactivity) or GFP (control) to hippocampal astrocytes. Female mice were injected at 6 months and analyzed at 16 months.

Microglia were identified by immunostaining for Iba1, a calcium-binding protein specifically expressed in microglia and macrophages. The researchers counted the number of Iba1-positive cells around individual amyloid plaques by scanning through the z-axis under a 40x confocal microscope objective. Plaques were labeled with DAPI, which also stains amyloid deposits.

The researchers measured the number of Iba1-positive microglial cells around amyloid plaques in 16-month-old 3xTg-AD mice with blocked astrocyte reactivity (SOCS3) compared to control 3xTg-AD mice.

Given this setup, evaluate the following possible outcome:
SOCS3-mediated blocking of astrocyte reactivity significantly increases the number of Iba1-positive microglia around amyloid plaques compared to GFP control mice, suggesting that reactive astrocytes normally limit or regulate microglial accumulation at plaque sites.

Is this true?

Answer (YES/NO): NO